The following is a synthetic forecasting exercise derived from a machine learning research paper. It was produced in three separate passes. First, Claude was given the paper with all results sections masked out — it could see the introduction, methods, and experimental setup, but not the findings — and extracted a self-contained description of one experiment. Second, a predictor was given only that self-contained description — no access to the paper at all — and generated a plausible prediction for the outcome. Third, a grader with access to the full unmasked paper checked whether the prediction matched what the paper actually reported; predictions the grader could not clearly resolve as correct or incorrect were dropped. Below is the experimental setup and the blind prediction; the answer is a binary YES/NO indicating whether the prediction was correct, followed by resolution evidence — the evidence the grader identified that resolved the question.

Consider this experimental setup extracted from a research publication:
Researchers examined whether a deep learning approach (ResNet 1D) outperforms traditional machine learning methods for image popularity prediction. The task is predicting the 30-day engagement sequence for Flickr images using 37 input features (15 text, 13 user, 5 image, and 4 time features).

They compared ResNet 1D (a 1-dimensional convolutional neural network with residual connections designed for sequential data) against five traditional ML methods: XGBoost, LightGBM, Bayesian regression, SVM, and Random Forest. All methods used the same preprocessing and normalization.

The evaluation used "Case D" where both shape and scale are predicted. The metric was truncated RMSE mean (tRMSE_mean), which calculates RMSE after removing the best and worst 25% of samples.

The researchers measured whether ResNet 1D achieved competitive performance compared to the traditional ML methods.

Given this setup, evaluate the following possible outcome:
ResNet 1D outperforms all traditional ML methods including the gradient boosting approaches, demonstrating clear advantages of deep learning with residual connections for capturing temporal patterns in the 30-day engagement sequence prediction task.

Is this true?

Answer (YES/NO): NO